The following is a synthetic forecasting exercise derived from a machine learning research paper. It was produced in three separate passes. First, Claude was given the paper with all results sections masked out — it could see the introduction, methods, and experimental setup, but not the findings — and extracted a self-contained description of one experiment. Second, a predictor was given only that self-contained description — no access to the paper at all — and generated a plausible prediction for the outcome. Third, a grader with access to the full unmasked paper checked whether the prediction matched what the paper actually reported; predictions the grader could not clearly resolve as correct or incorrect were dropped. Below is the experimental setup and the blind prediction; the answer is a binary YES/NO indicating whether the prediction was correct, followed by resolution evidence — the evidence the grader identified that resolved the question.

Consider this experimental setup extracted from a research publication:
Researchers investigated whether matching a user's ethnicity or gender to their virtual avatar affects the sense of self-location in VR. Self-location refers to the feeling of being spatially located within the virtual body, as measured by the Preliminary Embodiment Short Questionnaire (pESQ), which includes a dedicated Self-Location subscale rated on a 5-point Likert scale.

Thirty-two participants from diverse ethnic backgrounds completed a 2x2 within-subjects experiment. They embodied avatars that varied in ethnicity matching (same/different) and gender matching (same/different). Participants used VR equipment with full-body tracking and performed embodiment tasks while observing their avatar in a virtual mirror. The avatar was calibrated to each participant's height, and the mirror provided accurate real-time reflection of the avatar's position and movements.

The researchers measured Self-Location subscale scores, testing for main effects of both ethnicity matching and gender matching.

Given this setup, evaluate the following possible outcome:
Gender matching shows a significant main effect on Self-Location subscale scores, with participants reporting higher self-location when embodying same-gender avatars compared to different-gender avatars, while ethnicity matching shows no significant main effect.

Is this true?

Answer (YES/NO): NO